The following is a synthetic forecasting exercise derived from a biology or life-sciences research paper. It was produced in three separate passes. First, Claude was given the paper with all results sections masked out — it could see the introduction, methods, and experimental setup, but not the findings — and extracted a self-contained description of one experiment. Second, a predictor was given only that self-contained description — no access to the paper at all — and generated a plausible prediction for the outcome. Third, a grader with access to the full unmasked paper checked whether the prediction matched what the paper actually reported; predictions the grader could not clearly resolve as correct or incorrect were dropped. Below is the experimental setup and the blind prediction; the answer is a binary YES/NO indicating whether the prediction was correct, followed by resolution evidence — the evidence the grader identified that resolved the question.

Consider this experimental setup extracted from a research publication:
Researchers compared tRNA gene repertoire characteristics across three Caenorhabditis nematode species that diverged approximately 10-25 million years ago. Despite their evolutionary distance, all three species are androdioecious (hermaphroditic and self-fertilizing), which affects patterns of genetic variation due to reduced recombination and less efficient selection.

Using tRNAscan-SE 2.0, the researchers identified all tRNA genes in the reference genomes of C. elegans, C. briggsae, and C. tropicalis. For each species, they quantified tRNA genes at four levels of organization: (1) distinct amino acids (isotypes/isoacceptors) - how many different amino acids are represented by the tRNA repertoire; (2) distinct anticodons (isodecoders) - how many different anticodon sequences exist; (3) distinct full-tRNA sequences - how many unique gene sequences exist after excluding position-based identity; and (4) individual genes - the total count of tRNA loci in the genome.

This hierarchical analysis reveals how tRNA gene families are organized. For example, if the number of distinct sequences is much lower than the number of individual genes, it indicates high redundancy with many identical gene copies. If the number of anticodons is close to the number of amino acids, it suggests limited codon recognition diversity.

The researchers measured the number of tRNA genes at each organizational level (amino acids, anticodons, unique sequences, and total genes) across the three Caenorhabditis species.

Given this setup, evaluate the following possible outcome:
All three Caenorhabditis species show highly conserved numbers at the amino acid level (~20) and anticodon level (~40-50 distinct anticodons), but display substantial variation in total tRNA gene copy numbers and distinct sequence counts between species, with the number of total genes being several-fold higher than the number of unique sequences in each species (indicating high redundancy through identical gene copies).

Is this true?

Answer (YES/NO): YES